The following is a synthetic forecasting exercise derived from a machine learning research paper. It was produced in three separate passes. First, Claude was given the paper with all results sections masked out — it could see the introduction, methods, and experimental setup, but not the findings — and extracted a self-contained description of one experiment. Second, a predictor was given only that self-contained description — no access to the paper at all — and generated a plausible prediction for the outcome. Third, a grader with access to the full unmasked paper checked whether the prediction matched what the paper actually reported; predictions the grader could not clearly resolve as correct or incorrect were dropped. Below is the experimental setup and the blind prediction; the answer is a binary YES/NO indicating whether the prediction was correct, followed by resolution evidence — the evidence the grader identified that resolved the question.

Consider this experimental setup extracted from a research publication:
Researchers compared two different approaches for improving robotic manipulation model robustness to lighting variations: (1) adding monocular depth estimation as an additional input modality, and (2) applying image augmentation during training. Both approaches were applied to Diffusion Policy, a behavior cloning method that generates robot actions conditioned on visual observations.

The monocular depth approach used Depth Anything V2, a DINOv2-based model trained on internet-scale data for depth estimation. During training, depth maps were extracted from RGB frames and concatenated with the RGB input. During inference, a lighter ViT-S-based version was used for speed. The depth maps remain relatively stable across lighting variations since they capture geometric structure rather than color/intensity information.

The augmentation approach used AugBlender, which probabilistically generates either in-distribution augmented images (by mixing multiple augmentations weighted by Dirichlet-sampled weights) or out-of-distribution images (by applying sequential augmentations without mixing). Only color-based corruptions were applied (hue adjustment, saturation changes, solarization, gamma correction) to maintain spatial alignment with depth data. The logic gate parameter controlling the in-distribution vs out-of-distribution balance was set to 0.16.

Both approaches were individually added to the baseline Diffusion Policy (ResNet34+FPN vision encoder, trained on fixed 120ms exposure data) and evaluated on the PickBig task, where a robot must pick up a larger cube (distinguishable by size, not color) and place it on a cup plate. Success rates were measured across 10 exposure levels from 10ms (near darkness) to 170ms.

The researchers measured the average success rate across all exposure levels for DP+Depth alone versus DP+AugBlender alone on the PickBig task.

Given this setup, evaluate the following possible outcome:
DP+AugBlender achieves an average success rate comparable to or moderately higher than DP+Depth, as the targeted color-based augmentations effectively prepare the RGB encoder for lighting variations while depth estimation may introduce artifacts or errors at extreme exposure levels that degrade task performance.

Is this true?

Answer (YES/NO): NO